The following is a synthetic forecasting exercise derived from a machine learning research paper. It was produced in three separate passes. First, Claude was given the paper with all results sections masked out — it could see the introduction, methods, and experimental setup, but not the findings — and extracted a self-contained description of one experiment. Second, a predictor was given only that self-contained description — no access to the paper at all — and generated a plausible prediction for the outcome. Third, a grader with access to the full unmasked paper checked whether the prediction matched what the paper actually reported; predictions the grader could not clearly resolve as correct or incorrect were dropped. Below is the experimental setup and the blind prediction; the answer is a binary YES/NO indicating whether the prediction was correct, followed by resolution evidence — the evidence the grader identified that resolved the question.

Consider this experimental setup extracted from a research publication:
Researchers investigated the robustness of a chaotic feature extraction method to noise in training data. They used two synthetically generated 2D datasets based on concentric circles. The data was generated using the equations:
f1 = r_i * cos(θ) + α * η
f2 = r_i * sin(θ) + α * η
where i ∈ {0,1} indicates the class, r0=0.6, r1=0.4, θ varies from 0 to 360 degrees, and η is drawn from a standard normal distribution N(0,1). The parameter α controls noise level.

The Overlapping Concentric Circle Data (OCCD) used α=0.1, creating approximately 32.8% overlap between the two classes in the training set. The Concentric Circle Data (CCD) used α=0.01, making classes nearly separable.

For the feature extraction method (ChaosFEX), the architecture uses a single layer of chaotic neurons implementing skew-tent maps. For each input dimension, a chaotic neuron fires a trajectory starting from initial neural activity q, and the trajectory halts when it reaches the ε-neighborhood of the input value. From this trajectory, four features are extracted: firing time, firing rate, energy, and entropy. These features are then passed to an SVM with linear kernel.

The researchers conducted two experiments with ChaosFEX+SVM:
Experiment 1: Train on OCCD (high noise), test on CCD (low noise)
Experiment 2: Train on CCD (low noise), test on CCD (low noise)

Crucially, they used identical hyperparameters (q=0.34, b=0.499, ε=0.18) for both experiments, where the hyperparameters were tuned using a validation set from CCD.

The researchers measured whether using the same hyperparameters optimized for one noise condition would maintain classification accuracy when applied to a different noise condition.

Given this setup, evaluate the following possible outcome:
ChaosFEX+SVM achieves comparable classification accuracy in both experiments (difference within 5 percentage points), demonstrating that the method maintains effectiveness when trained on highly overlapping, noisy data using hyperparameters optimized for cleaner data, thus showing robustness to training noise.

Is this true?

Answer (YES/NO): YES